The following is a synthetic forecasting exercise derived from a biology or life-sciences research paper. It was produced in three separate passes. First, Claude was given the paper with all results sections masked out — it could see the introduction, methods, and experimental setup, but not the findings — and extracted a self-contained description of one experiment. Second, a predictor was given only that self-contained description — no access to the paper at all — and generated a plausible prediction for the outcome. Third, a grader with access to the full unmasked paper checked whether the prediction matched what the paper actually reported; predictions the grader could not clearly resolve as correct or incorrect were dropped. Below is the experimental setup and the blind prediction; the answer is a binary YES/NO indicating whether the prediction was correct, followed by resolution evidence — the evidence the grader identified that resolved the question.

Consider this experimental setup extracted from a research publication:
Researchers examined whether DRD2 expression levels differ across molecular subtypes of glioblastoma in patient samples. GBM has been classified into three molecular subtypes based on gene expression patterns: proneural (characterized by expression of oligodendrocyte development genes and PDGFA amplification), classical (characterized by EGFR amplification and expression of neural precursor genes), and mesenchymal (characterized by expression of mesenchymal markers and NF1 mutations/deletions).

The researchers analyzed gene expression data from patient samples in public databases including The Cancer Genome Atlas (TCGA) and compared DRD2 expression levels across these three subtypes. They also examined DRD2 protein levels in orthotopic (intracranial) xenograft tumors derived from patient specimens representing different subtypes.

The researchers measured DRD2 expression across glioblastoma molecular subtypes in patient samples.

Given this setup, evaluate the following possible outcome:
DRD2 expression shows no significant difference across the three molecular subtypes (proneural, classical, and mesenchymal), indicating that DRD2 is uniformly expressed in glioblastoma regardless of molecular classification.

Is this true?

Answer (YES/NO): NO